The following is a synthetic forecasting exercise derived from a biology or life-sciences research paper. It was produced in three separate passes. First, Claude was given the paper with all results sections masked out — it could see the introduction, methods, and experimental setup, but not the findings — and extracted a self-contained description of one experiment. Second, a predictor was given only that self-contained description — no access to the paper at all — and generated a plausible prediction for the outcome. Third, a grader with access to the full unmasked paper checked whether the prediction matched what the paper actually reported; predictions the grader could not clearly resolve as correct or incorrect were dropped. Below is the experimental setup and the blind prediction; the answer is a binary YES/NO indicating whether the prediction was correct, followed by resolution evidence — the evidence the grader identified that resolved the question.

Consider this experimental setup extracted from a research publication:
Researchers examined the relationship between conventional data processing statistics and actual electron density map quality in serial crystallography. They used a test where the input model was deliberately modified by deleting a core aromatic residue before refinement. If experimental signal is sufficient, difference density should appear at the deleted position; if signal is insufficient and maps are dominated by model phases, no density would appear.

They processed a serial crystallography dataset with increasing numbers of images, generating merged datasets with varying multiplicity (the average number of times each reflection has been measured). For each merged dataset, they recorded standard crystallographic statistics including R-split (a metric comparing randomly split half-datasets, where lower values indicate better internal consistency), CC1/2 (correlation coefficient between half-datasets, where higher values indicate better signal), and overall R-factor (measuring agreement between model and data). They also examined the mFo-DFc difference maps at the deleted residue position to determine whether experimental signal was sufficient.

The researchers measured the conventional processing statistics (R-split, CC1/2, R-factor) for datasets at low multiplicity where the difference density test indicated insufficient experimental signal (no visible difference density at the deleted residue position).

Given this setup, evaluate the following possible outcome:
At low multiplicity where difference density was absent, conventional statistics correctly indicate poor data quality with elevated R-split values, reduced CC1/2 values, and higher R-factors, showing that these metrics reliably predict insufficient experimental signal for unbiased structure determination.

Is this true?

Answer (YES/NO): NO